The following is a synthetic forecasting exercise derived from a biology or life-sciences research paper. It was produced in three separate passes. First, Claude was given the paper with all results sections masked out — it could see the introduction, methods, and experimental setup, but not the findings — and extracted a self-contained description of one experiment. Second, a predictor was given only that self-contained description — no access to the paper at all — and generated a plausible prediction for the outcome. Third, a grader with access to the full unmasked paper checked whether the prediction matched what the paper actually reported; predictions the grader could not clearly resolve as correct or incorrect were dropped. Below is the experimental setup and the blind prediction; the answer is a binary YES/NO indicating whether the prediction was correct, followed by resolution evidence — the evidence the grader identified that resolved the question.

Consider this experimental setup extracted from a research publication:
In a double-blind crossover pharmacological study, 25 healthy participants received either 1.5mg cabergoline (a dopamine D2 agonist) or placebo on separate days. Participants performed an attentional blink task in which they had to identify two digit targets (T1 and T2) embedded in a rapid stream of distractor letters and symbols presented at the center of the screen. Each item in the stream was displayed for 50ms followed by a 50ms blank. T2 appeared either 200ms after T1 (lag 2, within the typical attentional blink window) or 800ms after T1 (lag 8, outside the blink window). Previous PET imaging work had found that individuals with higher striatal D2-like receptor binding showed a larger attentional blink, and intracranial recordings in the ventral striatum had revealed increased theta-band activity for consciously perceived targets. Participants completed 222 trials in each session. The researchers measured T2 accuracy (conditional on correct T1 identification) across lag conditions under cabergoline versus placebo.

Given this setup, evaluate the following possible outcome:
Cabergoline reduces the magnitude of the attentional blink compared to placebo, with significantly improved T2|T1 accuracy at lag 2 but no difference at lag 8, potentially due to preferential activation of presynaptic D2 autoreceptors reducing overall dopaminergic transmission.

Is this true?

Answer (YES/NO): NO